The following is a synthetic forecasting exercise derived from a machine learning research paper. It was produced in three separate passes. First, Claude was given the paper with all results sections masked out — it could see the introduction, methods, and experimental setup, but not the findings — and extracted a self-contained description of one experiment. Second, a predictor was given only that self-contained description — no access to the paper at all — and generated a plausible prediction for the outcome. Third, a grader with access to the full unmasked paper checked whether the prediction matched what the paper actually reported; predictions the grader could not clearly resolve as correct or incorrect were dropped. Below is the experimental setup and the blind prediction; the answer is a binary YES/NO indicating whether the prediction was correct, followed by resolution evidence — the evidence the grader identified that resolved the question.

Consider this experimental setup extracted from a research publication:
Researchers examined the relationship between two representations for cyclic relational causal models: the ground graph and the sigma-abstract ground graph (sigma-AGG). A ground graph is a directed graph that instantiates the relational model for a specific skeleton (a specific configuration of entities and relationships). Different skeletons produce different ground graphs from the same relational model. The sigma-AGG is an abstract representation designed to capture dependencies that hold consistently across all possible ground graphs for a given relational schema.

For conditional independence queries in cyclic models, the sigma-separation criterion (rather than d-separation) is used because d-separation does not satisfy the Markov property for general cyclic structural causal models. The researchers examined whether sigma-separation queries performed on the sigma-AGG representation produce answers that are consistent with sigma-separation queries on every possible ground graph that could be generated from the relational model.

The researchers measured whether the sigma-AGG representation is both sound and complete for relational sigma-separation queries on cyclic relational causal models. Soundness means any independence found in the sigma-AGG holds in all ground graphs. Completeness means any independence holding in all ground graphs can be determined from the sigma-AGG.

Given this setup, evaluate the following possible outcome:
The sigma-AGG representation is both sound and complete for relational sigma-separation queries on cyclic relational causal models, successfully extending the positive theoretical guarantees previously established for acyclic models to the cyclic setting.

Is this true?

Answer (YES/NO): YES